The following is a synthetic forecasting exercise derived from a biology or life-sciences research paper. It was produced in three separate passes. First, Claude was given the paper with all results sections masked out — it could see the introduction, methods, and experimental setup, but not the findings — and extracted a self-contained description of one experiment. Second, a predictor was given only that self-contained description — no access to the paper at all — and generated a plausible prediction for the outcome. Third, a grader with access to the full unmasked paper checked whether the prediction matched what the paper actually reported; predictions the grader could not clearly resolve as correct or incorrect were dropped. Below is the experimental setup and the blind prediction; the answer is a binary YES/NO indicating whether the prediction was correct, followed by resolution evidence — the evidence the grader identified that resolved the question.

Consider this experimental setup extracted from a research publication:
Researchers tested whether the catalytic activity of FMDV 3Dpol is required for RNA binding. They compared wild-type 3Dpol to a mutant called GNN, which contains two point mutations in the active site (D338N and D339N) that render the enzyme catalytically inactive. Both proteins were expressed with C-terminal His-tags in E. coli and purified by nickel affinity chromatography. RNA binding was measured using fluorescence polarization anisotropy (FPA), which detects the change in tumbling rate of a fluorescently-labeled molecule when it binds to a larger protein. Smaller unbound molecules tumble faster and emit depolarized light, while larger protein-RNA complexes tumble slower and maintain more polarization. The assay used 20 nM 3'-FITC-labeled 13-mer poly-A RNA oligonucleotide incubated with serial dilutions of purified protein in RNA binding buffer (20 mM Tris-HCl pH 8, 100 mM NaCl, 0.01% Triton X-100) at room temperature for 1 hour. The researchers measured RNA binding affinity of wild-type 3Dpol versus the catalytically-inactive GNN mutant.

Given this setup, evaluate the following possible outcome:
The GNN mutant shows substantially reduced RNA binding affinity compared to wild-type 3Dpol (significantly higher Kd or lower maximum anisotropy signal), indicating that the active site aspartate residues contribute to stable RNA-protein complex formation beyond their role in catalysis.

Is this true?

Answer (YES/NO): NO